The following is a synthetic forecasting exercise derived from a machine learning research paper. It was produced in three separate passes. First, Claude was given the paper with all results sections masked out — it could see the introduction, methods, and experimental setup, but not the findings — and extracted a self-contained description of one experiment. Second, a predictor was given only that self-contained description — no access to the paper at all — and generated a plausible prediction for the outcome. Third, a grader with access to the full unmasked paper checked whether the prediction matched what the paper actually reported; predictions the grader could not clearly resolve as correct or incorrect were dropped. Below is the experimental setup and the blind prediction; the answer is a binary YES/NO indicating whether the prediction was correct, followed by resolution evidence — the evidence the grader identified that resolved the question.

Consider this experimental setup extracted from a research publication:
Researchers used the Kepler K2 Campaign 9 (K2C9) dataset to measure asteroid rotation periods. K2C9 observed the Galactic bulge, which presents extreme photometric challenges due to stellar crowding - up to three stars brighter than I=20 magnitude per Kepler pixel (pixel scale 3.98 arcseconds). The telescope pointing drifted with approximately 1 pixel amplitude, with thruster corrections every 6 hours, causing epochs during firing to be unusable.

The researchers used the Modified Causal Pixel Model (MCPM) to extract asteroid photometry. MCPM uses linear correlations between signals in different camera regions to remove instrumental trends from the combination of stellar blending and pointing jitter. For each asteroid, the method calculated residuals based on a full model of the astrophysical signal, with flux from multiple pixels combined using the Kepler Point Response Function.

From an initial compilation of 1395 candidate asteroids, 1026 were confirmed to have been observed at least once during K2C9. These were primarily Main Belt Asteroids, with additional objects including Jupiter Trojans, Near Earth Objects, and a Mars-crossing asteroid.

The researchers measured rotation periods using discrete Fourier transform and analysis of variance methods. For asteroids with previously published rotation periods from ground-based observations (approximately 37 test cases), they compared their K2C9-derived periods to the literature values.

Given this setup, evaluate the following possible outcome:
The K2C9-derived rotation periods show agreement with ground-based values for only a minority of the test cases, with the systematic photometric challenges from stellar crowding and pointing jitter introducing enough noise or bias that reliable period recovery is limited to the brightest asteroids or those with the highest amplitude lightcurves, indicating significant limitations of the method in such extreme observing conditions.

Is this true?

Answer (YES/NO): NO